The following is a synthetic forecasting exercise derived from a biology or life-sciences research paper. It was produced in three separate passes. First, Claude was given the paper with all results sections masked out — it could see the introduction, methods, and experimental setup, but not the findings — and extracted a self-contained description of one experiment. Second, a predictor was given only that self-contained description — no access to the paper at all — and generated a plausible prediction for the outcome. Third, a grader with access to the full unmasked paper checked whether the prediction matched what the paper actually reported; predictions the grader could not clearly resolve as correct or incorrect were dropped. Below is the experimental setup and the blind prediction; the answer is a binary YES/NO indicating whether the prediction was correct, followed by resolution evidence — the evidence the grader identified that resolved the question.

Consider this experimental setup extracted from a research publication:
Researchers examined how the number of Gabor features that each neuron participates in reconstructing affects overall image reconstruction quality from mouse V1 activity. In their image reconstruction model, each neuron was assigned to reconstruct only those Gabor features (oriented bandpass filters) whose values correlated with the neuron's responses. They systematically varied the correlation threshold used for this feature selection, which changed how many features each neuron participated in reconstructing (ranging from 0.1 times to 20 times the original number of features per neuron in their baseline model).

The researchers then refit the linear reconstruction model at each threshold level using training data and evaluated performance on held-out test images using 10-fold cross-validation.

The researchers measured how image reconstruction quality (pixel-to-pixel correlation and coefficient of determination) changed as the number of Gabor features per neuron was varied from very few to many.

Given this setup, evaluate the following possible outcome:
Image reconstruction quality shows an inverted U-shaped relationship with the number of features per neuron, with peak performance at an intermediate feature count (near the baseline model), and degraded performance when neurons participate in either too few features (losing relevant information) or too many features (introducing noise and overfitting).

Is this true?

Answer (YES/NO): YES